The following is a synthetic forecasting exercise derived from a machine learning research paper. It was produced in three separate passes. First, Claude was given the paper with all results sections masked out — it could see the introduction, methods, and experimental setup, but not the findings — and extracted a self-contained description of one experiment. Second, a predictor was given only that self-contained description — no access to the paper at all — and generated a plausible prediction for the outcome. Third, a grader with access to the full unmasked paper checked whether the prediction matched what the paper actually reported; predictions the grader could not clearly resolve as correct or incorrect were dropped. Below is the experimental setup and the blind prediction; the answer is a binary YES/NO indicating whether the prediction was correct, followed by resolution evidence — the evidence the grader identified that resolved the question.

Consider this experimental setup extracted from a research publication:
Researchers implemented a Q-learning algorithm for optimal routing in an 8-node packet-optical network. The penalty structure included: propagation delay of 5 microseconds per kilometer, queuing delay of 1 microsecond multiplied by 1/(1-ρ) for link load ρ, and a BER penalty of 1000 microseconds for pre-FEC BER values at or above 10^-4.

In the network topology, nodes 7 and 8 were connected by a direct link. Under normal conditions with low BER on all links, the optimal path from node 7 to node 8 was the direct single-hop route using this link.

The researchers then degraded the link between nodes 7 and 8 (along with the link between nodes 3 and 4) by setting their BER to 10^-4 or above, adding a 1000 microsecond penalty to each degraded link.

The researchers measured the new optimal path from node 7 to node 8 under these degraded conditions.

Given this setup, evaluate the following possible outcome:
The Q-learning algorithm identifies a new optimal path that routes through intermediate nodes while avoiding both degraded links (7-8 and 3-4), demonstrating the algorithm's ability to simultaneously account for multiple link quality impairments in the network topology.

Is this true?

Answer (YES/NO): YES